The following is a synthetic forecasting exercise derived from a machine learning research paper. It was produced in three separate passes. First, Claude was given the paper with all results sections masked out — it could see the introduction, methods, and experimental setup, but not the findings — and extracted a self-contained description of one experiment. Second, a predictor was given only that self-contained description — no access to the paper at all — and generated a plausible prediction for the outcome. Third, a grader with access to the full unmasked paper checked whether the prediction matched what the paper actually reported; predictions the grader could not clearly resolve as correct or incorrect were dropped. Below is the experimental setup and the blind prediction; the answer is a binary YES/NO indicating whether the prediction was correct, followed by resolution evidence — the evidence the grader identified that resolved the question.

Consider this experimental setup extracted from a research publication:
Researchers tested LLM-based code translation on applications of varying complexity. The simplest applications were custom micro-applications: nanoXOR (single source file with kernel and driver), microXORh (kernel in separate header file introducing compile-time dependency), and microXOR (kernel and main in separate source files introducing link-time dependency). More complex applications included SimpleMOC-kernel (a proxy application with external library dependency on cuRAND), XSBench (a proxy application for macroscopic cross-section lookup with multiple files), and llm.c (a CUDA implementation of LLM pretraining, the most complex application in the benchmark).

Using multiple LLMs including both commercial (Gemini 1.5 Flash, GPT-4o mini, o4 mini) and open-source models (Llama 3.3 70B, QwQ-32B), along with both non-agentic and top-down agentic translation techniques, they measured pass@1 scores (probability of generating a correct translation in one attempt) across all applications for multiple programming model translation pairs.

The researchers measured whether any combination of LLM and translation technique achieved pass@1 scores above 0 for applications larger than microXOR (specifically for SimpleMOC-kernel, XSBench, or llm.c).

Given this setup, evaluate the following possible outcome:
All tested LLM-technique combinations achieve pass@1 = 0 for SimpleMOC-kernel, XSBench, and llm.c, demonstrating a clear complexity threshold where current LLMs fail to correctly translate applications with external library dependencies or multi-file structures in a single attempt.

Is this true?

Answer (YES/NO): YES